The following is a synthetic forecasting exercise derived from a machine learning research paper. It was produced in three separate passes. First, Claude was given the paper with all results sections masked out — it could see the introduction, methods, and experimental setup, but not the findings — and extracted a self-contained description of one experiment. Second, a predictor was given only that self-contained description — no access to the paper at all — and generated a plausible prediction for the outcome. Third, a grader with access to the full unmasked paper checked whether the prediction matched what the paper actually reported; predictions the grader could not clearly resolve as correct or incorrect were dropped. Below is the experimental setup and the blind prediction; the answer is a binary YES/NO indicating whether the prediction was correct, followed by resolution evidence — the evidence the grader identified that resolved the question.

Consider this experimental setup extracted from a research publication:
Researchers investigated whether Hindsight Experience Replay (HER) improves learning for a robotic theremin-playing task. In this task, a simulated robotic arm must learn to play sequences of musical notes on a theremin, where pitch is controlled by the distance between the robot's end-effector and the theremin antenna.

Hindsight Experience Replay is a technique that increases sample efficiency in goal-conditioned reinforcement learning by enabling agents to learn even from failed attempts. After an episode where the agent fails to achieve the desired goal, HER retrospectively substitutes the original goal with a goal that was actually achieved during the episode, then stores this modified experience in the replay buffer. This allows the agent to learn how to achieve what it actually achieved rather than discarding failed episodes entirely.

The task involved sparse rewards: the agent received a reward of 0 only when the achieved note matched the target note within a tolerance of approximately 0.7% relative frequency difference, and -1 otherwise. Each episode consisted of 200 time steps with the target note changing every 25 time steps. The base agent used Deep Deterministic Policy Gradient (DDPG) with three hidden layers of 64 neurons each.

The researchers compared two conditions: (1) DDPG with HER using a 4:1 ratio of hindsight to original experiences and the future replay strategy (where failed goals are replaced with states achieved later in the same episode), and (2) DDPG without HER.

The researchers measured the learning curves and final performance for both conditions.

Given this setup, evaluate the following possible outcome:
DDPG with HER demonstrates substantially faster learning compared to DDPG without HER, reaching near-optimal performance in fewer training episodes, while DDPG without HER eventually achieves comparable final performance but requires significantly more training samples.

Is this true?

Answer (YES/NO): NO